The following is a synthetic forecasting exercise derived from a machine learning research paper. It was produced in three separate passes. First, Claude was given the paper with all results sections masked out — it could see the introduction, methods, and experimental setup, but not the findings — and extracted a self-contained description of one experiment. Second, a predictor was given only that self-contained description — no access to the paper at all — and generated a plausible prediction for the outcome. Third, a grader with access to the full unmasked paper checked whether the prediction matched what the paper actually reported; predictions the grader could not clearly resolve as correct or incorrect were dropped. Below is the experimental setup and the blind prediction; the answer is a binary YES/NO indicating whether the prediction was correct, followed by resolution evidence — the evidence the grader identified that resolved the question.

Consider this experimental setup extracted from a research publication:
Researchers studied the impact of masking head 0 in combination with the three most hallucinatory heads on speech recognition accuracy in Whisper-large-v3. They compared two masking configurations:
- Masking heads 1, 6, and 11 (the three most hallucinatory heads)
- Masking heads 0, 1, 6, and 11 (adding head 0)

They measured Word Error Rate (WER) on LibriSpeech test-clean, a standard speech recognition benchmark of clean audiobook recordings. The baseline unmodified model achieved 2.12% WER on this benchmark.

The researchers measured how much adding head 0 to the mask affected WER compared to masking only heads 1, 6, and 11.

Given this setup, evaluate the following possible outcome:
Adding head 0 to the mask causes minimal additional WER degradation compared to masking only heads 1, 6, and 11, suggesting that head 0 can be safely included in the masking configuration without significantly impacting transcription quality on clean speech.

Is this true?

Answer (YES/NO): NO